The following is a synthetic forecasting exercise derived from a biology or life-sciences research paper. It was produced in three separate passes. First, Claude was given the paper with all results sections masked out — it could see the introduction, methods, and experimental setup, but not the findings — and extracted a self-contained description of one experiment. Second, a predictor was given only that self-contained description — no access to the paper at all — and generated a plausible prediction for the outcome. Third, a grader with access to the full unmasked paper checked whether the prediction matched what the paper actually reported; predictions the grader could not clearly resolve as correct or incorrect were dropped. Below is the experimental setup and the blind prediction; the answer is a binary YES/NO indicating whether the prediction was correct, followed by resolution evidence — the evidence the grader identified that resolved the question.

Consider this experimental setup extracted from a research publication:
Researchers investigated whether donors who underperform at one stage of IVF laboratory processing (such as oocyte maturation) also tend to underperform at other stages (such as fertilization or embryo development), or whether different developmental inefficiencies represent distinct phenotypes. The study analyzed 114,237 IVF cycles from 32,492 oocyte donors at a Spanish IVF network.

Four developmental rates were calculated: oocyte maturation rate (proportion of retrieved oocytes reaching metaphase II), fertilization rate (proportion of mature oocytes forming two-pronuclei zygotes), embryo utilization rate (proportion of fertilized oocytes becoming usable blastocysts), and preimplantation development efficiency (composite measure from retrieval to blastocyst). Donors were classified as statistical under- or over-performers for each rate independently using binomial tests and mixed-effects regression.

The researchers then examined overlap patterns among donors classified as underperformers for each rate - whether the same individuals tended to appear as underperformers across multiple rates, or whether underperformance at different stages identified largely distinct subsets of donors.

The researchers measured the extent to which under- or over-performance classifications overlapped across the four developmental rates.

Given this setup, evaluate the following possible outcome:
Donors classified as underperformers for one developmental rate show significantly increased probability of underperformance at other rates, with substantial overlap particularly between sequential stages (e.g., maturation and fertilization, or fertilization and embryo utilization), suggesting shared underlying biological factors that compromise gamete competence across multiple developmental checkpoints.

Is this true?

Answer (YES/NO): NO